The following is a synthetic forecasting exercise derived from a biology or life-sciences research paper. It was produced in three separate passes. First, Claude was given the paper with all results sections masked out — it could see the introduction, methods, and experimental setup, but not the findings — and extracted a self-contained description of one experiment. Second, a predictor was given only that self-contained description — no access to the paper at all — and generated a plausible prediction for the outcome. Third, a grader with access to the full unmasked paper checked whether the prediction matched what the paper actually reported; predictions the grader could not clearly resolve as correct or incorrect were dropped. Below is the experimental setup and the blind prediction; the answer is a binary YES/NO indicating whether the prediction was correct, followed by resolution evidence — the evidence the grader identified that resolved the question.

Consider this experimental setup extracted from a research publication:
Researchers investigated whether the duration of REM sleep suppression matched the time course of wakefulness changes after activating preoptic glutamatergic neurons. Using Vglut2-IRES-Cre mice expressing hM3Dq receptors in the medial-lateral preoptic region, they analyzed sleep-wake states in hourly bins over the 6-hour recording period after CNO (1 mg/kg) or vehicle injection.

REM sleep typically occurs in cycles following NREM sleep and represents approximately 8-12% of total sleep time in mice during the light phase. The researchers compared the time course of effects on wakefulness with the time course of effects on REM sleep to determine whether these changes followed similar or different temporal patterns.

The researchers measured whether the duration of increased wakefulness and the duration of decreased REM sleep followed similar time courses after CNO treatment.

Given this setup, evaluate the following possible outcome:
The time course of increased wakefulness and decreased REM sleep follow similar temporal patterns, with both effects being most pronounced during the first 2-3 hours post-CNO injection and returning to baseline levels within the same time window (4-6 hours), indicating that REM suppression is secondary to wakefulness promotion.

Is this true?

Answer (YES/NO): NO